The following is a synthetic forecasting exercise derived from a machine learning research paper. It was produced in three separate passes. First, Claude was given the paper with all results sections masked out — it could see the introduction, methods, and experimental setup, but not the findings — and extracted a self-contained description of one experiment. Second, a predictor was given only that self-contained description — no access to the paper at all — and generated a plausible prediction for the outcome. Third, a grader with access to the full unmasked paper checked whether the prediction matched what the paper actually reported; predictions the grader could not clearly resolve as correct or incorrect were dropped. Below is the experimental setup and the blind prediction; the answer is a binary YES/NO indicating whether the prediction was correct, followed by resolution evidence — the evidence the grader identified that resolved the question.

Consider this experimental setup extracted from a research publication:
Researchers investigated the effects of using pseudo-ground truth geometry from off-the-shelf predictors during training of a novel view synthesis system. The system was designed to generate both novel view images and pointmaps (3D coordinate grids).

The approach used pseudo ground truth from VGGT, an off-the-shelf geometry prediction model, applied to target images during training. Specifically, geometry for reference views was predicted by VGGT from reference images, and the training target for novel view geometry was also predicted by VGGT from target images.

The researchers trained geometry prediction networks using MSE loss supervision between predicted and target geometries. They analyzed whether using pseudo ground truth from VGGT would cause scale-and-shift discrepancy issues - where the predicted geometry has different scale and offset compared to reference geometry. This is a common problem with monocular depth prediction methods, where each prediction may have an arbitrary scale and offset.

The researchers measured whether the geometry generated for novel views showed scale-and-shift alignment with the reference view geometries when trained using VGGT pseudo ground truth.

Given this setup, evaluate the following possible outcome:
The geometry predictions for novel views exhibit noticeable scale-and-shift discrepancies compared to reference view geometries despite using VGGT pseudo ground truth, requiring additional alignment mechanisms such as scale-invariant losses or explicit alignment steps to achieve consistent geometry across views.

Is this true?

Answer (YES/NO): NO